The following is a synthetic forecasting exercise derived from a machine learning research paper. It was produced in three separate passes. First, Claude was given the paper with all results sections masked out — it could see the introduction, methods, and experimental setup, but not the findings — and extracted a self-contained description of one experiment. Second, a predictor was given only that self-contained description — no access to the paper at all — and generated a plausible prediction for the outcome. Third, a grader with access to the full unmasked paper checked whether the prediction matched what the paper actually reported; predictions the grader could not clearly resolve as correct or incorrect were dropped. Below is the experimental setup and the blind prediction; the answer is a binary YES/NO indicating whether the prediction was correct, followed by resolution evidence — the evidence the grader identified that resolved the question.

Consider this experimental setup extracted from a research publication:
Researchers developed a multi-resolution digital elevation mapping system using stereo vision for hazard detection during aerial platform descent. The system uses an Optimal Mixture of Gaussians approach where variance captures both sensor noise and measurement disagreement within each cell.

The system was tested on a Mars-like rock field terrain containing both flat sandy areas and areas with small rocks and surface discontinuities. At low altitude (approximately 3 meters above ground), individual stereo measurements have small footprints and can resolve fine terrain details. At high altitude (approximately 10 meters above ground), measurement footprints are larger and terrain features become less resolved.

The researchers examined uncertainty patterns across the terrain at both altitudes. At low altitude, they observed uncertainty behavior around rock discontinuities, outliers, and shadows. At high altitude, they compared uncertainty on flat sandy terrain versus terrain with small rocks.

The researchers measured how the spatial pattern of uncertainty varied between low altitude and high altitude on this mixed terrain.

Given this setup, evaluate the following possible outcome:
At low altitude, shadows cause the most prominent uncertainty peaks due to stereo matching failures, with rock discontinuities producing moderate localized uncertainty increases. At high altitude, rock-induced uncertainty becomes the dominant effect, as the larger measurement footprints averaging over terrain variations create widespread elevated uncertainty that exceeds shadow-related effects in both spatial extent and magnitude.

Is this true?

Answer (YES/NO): NO